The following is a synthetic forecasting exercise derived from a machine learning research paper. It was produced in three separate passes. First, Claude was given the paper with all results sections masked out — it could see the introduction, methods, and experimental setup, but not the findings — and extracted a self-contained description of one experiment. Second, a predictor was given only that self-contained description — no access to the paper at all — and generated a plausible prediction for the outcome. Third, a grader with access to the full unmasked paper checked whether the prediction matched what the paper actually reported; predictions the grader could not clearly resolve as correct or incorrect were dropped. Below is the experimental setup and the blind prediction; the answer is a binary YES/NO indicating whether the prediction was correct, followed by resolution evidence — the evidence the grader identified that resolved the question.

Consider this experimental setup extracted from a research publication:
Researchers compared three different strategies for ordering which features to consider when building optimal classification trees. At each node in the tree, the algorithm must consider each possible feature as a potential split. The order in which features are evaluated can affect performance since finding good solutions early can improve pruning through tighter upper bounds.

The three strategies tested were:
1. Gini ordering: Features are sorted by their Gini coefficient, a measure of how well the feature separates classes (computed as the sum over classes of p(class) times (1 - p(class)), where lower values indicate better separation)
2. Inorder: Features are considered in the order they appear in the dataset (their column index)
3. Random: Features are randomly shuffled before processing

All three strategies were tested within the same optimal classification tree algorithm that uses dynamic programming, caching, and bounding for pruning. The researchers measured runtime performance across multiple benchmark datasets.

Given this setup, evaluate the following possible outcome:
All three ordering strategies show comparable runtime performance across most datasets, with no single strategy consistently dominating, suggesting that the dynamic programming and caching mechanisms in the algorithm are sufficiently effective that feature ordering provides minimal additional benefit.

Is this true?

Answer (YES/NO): NO